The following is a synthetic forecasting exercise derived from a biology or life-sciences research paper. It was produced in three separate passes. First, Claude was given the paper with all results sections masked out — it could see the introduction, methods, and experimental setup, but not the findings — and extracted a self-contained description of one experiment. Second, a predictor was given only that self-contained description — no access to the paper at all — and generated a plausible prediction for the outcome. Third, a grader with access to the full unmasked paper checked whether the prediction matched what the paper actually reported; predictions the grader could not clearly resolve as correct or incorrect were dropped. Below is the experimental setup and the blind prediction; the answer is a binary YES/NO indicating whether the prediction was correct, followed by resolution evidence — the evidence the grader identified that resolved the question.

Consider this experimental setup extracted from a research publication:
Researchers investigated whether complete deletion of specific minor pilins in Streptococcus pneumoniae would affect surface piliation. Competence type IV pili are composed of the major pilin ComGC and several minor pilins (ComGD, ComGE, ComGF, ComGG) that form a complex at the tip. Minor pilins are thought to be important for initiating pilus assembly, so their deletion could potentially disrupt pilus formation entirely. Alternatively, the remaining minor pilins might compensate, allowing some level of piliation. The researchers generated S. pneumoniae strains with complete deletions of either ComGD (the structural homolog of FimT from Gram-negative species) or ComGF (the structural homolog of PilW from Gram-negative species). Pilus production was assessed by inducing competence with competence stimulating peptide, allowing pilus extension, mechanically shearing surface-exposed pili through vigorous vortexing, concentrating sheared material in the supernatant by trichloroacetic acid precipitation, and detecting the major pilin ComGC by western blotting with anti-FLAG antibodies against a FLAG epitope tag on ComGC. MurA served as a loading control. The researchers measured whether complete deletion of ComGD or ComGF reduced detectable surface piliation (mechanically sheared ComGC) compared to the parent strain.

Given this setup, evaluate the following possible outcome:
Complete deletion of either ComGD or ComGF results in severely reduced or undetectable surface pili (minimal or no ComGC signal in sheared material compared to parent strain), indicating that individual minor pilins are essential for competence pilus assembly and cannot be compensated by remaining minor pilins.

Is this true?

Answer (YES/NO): YES